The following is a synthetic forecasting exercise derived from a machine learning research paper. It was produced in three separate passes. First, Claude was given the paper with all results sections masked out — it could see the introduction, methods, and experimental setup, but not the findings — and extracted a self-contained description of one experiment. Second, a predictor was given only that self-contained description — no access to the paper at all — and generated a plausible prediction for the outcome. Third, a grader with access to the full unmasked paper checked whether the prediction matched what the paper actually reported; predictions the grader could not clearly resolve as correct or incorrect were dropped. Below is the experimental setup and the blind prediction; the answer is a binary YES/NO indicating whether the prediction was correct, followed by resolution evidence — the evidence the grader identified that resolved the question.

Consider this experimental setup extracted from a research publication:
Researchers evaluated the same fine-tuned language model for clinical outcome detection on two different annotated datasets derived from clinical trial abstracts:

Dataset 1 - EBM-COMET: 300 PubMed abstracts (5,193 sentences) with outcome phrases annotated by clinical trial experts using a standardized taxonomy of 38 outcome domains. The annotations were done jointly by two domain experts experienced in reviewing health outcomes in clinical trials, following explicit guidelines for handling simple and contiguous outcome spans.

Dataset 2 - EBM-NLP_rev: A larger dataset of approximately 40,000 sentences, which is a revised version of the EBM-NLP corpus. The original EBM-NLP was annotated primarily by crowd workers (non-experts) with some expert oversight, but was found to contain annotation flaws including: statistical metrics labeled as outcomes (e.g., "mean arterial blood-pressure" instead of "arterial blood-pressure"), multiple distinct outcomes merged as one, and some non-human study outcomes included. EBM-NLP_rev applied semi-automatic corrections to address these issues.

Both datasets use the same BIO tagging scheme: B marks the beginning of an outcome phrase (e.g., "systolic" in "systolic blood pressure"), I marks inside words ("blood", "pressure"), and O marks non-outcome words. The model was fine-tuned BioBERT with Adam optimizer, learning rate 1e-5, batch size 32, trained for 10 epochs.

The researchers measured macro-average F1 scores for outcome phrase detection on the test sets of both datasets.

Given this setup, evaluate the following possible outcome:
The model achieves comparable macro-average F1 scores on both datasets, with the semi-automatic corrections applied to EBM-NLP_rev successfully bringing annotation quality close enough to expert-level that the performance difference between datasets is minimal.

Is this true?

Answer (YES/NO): NO